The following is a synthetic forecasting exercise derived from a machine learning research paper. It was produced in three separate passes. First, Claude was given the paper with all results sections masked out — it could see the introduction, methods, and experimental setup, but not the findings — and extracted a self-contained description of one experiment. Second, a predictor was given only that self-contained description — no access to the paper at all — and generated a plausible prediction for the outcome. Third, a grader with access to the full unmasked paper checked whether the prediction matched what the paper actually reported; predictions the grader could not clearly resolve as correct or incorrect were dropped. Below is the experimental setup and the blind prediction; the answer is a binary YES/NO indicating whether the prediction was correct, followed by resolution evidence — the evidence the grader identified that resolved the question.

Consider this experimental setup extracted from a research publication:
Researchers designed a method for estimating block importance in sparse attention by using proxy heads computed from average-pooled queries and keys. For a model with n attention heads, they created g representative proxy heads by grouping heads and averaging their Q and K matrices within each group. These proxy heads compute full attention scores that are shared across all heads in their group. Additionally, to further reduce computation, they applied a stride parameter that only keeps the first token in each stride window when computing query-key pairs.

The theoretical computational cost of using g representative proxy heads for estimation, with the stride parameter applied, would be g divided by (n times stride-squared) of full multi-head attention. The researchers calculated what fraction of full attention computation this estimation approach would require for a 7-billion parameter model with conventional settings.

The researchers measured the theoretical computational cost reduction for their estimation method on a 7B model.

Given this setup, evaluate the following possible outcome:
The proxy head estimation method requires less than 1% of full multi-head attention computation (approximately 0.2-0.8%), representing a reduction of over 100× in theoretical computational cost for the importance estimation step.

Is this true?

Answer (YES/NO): NO